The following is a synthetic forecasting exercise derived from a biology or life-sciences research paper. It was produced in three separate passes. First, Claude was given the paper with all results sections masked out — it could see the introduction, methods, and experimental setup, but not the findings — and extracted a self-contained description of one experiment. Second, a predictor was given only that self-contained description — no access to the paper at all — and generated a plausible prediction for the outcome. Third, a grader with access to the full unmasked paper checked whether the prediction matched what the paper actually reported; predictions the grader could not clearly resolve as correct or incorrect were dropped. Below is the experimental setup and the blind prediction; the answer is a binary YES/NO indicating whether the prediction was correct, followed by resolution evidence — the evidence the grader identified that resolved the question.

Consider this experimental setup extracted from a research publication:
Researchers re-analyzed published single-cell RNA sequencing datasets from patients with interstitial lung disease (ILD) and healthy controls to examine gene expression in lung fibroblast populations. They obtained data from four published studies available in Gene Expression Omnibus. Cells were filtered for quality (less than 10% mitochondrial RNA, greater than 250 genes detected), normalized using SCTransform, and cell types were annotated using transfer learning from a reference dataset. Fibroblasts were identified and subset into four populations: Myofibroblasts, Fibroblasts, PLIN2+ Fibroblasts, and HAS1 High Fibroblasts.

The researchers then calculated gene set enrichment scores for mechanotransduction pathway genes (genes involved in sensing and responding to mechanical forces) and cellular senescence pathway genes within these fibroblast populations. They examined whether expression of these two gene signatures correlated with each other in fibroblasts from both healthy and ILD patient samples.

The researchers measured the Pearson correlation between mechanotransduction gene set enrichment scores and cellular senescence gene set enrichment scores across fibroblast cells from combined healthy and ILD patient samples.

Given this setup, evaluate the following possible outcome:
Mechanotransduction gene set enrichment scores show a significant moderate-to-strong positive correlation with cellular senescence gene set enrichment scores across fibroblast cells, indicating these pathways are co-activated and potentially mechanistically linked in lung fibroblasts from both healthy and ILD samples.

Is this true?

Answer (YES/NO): YES